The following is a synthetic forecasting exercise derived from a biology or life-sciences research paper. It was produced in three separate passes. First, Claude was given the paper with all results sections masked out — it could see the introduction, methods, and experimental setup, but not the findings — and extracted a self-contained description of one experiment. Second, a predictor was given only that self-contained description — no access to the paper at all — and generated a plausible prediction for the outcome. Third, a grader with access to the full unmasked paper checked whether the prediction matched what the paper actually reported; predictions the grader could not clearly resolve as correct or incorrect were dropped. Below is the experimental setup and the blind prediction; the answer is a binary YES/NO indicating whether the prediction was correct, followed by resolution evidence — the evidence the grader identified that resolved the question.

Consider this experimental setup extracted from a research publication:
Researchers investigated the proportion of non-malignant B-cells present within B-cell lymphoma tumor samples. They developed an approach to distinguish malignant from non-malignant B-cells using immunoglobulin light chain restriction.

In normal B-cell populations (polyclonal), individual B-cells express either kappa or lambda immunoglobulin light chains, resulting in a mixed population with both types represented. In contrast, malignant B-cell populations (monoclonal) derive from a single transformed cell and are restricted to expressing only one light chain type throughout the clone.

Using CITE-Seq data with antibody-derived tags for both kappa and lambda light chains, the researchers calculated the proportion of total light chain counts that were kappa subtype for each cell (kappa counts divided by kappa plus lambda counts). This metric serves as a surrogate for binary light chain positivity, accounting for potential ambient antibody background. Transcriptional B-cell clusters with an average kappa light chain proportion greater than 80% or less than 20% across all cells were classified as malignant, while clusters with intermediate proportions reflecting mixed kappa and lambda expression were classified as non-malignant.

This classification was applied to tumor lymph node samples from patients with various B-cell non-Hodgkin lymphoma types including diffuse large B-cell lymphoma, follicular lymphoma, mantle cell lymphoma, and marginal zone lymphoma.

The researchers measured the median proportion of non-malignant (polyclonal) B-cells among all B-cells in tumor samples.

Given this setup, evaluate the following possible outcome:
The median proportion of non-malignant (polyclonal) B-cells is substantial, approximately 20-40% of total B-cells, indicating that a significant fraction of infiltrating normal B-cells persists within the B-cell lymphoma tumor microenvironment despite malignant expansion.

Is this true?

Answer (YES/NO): NO